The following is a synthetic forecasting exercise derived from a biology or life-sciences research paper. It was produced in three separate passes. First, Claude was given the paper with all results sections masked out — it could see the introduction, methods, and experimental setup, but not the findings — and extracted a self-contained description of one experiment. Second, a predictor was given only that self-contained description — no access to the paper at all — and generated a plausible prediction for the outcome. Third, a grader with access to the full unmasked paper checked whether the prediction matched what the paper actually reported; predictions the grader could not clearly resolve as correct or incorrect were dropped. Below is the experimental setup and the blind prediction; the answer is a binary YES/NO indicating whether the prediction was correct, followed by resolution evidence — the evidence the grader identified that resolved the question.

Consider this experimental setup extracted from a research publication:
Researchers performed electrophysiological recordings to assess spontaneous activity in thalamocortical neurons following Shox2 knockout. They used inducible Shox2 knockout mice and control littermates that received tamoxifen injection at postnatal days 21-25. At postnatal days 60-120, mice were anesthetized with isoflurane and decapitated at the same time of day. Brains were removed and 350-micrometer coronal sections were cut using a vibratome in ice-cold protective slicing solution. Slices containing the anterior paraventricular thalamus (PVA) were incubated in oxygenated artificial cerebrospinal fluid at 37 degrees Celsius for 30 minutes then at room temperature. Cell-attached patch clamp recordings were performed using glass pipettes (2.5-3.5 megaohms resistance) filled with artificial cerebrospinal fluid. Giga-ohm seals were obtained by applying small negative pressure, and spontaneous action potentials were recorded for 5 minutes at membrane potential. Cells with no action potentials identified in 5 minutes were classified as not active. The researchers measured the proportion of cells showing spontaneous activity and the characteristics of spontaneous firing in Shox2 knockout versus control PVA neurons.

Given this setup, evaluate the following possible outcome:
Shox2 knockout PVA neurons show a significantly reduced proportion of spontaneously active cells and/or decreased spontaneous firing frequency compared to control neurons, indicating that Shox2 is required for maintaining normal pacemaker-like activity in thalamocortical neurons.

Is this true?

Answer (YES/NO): YES